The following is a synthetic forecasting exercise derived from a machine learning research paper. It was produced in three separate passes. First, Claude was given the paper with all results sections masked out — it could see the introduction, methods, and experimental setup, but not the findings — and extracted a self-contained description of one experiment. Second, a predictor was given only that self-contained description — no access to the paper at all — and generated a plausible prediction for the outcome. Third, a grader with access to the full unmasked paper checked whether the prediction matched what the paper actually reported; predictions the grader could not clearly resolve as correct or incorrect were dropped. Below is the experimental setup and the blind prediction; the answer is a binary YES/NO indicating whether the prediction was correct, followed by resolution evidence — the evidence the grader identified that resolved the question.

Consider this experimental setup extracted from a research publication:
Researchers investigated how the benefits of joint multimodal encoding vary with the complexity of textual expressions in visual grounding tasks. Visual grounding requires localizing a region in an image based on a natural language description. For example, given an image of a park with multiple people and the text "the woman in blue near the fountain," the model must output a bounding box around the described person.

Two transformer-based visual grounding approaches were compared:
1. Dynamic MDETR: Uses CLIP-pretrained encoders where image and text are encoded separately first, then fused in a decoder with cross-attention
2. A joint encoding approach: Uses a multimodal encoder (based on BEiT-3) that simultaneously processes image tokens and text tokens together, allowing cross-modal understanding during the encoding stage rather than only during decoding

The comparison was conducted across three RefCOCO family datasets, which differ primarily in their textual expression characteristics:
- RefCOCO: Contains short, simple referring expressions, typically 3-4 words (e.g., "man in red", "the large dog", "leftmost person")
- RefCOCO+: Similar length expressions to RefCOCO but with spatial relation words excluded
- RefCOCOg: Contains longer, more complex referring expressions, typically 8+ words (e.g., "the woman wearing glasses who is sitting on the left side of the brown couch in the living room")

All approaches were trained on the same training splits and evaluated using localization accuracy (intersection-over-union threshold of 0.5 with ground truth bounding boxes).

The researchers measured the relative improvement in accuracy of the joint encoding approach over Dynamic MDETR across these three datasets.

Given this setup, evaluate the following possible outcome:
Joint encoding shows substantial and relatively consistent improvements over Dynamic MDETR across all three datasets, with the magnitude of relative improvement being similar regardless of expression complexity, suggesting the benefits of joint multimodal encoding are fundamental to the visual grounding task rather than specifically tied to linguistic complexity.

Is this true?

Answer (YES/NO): NO